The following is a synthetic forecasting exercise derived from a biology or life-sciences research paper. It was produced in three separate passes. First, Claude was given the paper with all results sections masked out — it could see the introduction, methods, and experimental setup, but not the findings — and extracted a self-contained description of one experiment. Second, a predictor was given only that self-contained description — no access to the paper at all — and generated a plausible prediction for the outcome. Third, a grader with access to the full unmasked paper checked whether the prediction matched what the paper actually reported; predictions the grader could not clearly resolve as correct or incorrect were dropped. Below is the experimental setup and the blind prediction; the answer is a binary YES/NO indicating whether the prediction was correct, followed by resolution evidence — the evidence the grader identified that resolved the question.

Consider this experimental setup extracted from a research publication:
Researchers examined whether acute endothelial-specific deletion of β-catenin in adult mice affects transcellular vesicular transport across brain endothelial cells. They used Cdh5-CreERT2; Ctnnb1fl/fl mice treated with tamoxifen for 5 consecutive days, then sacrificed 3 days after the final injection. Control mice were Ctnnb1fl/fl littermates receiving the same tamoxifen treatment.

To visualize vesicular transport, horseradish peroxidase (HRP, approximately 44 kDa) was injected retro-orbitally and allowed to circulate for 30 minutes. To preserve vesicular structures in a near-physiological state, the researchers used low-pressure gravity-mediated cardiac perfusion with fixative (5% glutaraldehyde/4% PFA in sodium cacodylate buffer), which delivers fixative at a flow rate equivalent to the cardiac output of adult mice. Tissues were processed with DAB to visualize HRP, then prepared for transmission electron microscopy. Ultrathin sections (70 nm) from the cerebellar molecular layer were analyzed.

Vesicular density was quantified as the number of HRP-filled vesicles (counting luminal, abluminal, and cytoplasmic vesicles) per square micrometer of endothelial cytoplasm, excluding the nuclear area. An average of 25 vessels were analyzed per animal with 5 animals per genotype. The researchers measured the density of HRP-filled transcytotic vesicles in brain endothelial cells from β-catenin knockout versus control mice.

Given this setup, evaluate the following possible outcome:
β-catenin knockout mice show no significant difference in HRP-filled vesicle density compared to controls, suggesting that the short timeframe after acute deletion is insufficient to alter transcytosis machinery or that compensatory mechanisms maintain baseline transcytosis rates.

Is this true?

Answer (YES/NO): NO